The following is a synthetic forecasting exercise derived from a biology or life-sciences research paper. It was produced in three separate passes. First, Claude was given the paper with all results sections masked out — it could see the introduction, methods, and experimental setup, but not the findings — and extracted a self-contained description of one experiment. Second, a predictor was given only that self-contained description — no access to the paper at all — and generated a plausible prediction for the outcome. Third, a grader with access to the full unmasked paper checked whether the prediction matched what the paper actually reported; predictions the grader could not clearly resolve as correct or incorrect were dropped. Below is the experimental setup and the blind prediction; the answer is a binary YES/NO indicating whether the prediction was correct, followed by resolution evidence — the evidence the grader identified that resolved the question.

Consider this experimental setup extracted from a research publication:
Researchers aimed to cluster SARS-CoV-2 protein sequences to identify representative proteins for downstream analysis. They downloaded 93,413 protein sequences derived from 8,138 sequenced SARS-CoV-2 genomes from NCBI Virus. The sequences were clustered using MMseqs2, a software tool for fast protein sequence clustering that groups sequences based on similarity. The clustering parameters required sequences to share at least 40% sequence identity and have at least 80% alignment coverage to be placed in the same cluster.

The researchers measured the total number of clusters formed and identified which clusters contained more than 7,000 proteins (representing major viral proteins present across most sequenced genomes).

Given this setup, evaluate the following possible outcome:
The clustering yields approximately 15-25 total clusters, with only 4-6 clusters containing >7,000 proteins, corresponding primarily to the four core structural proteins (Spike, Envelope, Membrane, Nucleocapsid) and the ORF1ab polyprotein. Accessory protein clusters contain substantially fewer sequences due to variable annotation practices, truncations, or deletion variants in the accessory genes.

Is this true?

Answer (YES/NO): NO